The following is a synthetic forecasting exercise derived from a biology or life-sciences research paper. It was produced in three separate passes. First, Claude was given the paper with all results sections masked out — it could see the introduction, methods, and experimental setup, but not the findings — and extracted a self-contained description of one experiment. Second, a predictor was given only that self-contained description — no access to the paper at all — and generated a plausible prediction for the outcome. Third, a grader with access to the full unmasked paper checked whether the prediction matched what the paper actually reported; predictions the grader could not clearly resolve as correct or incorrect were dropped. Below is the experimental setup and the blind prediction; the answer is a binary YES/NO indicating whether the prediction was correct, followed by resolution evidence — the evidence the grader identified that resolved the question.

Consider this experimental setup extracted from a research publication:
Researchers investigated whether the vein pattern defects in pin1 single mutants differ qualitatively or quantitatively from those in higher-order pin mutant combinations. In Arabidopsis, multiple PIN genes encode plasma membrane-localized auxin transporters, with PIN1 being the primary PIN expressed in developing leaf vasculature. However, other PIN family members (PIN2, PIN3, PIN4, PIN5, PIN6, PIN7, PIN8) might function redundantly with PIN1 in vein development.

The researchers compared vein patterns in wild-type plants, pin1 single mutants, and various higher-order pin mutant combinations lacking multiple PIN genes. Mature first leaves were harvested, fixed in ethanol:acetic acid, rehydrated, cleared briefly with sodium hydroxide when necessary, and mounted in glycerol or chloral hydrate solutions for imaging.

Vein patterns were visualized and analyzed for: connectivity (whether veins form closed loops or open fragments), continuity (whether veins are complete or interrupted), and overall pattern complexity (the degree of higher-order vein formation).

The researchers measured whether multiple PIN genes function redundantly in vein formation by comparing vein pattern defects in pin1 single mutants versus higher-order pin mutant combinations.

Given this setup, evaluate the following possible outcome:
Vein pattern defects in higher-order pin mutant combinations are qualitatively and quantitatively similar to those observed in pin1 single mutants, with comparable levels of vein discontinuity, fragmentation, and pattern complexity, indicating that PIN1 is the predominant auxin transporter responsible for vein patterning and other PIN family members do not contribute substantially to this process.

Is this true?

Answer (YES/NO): NO